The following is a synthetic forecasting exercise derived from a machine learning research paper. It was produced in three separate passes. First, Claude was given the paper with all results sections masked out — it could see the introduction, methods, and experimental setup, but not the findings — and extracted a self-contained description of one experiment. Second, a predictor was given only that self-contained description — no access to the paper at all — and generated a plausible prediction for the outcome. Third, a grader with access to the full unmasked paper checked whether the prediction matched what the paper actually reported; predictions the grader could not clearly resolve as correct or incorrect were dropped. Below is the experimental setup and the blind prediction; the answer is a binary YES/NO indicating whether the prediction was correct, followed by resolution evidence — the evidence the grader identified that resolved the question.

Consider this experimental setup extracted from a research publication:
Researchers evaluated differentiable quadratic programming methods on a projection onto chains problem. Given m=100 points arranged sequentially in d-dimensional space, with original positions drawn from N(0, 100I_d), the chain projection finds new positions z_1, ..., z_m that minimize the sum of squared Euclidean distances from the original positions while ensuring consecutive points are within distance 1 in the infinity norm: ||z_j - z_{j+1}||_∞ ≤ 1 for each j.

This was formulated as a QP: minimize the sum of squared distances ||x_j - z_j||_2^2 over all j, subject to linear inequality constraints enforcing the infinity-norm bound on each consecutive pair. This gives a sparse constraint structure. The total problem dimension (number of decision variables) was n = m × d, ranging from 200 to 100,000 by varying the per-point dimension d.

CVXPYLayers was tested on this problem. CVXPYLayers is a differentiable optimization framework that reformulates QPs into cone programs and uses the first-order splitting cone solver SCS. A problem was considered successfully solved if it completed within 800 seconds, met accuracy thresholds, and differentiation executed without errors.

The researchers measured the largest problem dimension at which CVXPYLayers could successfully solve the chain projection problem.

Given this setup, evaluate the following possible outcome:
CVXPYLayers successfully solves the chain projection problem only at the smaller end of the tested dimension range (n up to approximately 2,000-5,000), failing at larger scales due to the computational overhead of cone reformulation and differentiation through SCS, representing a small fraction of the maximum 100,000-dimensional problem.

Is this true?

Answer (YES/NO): NO